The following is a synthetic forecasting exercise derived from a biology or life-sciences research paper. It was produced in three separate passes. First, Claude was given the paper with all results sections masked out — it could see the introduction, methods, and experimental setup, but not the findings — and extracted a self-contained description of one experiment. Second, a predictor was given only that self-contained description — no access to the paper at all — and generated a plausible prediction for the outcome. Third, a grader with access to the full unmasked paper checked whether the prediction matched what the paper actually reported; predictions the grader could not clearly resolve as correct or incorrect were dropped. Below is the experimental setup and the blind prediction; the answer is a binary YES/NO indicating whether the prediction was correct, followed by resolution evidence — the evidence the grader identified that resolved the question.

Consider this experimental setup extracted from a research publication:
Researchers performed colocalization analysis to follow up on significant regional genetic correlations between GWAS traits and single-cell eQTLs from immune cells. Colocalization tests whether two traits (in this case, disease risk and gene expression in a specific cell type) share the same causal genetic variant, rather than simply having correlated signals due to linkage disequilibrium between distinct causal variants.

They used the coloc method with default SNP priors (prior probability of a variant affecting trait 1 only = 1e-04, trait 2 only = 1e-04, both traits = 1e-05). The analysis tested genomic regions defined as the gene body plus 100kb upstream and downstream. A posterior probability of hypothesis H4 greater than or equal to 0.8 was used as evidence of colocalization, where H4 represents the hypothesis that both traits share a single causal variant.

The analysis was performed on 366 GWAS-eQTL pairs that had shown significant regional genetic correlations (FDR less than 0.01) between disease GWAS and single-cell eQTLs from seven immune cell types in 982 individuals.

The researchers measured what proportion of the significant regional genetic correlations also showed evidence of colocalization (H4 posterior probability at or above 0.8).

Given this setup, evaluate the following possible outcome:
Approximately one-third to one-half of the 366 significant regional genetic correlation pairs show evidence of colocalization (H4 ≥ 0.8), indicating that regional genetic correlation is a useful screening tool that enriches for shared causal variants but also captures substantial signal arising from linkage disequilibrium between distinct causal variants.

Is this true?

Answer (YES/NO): NO